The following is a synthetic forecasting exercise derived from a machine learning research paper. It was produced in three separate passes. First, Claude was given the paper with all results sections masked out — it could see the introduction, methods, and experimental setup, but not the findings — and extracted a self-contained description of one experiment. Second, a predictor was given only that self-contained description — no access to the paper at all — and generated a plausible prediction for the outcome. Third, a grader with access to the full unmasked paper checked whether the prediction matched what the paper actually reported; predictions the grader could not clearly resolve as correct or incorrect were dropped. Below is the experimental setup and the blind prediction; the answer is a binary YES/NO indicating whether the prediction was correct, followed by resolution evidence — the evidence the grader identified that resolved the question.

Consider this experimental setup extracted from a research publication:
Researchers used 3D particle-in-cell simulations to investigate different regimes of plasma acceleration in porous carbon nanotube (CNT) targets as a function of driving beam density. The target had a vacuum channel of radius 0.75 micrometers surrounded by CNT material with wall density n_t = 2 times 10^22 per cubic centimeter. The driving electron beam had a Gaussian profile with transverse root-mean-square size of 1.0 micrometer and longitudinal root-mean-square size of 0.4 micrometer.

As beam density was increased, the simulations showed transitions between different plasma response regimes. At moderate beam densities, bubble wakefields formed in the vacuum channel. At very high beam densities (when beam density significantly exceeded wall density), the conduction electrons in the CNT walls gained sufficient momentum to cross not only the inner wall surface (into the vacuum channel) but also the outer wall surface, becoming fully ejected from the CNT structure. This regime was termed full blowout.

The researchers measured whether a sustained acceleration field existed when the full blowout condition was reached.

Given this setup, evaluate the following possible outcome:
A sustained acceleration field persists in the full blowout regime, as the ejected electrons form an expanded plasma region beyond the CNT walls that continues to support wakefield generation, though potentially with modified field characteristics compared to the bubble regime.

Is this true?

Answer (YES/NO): NO